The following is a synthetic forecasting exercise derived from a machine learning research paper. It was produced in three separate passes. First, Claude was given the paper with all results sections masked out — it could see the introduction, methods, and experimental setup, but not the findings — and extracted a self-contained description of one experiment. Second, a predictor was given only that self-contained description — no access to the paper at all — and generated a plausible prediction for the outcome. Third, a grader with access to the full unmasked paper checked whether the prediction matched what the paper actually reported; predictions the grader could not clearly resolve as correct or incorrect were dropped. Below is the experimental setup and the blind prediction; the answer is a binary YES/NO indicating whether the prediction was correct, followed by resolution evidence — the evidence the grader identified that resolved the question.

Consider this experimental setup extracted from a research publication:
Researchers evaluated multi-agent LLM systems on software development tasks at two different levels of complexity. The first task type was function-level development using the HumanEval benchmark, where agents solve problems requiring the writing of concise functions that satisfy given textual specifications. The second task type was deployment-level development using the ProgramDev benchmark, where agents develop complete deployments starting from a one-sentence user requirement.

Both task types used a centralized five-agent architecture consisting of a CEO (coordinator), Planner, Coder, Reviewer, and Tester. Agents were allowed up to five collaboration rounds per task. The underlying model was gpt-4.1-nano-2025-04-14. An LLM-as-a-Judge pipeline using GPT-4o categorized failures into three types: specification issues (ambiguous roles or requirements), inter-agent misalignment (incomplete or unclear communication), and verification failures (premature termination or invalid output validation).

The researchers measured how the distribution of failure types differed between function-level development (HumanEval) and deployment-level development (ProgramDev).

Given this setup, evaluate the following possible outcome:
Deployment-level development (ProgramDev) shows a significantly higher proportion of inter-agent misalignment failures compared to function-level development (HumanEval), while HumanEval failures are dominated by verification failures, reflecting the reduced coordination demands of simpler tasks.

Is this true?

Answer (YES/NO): NO